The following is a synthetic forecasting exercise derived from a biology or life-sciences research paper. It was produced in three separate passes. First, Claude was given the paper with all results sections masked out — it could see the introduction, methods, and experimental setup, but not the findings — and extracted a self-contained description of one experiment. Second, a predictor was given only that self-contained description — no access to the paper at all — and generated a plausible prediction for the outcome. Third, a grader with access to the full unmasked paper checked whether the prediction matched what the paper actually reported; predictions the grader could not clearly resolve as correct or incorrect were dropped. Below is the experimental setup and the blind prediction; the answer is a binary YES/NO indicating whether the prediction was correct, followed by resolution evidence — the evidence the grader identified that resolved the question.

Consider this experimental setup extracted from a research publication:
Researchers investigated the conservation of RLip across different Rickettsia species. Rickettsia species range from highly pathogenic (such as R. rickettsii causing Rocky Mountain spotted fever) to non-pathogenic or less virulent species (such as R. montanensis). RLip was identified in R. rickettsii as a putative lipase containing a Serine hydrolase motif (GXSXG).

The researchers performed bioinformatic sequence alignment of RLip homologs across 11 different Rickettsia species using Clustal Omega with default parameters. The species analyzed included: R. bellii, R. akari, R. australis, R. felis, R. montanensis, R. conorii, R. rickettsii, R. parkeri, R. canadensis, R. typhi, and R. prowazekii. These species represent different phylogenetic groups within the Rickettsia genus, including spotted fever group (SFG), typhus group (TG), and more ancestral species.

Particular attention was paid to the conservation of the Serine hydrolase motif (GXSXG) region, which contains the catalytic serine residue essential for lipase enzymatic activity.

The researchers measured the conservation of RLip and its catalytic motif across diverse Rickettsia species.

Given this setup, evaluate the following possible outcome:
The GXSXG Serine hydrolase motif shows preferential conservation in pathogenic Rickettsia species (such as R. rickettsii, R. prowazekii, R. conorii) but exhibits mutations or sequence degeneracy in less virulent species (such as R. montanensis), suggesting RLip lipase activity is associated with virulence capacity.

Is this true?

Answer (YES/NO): NO